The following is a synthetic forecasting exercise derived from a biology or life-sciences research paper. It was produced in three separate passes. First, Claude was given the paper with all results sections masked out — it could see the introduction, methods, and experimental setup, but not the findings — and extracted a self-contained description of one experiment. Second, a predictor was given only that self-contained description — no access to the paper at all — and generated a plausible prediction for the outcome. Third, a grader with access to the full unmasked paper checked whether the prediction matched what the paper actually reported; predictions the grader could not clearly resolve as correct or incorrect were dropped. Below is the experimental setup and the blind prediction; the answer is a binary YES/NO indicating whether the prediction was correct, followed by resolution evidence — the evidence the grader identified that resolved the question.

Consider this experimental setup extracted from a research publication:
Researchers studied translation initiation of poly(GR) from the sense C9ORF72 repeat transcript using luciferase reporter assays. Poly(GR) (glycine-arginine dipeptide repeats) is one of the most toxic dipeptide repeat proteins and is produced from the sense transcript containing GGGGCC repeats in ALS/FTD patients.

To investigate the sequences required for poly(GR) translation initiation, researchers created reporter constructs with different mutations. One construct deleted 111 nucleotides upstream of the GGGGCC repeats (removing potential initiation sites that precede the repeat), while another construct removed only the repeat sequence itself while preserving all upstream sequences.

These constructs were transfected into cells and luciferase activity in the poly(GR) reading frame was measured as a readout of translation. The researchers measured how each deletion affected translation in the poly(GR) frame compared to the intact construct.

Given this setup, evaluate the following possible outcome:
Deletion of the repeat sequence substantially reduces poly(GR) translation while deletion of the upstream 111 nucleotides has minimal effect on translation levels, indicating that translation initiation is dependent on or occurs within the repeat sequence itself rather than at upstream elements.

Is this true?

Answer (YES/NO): NO